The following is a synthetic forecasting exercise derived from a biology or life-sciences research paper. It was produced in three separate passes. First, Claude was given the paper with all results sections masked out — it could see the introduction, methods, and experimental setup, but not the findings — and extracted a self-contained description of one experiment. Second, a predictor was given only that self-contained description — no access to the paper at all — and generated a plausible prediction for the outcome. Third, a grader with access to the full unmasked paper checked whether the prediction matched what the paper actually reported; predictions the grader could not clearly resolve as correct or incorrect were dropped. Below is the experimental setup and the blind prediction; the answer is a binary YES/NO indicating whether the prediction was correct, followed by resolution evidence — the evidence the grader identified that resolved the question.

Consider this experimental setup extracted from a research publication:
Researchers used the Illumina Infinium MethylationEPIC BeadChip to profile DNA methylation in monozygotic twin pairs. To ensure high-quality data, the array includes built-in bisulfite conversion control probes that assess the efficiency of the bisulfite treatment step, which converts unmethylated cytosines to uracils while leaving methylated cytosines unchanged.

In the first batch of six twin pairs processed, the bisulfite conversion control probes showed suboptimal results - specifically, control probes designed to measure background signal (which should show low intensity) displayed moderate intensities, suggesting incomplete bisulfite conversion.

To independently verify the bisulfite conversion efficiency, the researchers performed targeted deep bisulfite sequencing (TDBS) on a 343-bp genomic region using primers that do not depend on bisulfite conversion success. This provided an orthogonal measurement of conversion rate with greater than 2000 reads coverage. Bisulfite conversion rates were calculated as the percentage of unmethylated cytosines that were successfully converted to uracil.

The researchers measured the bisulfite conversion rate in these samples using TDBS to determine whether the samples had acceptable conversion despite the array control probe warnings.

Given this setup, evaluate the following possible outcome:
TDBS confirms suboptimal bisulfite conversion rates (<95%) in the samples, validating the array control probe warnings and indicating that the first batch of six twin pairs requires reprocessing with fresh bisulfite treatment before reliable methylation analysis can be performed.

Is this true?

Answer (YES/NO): NO